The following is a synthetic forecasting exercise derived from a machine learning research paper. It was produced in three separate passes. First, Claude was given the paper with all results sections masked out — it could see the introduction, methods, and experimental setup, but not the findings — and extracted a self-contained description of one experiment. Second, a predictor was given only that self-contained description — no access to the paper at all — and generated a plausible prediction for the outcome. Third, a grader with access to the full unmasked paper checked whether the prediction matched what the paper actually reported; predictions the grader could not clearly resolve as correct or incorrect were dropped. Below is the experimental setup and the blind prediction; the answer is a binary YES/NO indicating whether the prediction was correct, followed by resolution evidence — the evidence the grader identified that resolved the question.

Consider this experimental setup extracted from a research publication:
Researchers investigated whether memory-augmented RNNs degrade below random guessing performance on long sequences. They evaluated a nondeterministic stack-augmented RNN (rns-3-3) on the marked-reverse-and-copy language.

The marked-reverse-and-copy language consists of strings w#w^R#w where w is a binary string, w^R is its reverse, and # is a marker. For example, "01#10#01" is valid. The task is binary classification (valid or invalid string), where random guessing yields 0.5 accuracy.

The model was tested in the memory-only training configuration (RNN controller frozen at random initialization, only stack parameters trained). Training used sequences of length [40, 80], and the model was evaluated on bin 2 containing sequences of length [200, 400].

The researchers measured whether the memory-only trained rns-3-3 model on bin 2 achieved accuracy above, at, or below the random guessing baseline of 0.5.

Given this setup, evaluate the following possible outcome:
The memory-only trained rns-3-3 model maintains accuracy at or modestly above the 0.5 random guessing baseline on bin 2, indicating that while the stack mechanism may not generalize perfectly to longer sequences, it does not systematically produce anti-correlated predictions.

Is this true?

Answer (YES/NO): NO